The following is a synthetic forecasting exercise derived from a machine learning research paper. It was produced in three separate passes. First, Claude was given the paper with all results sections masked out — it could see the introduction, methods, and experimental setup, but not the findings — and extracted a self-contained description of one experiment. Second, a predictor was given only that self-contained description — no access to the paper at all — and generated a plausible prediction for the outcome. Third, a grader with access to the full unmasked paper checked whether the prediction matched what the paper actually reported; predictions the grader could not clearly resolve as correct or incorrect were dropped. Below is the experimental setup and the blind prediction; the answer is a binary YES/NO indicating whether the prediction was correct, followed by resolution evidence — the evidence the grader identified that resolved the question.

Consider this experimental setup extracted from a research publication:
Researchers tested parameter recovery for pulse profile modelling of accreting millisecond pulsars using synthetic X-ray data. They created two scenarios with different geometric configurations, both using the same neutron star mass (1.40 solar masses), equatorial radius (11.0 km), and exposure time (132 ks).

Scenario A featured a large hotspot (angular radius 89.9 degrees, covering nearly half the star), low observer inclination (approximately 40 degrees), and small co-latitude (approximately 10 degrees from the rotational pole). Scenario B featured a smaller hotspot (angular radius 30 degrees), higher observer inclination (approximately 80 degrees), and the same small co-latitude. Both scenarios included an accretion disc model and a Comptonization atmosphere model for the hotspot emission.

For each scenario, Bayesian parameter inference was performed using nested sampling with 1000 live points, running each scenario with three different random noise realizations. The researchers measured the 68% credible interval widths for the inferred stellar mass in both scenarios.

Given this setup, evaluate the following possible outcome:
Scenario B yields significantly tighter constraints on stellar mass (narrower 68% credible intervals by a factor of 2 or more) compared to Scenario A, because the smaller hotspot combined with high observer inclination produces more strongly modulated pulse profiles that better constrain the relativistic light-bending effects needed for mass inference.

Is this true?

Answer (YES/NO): NO